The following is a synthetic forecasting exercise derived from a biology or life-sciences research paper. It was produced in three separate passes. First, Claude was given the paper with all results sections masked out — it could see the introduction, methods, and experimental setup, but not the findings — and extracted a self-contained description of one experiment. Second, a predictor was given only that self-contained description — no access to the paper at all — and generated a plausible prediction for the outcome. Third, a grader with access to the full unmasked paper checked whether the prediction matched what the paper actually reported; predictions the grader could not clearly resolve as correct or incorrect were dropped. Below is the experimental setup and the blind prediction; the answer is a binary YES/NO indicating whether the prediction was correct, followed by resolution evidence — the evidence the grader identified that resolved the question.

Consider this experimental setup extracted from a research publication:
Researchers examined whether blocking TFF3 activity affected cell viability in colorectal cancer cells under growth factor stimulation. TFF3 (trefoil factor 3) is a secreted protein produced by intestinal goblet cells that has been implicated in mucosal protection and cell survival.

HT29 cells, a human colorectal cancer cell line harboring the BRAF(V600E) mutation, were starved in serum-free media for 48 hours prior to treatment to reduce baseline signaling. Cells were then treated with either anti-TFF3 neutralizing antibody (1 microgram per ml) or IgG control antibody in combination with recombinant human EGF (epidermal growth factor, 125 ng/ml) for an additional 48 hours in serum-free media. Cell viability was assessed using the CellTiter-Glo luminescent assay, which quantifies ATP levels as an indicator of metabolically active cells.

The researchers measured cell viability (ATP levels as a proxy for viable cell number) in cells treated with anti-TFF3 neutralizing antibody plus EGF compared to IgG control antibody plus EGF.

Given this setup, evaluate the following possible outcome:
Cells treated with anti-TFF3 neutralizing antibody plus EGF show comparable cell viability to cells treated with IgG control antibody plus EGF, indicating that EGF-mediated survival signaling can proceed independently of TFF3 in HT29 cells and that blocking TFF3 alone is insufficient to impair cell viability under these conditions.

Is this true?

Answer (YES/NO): NO